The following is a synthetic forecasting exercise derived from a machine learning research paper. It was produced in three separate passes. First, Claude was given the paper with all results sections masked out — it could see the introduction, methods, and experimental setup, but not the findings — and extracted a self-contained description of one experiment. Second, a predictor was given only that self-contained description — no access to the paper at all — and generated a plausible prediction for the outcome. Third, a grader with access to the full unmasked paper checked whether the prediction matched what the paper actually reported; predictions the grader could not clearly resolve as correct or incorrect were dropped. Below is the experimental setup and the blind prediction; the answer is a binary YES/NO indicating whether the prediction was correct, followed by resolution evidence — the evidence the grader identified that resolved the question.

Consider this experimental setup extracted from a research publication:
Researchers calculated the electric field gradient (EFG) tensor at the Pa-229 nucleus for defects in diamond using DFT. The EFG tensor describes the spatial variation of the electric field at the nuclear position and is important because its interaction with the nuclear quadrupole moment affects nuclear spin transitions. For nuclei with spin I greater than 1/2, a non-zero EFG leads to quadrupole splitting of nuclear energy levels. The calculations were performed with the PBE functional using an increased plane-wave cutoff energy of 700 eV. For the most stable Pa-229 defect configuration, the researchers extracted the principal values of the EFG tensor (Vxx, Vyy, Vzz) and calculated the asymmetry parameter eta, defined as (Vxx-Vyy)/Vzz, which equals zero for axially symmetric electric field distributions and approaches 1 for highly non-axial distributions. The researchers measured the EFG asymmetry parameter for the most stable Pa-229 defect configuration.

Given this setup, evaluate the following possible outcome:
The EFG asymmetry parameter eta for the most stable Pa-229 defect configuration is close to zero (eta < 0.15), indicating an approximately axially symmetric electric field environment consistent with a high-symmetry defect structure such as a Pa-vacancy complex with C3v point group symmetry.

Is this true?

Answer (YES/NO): NO